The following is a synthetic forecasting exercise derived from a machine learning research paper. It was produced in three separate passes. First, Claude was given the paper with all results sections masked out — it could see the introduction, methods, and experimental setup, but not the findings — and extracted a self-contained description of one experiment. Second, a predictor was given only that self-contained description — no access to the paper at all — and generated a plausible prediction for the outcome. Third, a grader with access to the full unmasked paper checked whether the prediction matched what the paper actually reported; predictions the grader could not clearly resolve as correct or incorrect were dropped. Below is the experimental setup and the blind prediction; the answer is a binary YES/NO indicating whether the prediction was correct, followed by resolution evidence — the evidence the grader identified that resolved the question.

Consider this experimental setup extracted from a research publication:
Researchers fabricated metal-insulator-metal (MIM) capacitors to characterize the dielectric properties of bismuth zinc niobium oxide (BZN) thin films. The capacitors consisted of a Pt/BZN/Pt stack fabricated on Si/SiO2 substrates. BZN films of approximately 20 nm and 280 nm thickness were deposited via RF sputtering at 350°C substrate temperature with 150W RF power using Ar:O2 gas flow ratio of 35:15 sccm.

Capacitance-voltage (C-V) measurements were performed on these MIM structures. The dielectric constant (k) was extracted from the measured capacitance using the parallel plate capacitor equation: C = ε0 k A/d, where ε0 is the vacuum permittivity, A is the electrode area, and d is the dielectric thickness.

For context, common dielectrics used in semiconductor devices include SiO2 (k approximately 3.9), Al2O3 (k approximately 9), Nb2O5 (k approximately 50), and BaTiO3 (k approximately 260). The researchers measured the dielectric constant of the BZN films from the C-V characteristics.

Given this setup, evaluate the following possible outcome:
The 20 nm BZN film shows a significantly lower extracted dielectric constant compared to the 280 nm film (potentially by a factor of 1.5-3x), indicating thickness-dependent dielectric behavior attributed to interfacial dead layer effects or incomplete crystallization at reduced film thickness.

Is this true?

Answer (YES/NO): NO